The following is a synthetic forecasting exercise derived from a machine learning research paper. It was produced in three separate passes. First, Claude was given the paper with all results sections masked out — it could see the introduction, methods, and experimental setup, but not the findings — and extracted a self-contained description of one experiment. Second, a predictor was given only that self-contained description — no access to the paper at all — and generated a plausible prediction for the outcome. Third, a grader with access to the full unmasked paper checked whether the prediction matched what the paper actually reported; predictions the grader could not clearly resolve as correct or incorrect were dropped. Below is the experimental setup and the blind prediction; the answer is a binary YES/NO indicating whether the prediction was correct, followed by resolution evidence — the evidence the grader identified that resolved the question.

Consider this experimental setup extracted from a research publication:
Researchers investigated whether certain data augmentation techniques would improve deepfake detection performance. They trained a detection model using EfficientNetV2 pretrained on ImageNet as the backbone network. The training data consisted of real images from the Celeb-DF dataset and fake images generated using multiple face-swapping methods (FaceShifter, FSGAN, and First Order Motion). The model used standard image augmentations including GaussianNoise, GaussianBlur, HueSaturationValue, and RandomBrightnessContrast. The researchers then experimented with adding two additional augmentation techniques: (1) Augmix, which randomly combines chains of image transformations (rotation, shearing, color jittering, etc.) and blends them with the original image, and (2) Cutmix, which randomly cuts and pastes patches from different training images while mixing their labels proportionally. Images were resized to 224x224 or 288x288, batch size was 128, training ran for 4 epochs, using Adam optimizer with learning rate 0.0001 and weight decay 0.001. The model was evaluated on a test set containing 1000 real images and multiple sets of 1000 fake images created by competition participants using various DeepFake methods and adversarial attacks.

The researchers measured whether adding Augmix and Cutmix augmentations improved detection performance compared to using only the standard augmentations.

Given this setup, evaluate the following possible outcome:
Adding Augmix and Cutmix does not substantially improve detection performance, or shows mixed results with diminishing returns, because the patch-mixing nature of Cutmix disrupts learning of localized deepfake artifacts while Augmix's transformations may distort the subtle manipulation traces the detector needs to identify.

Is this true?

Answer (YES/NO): YES